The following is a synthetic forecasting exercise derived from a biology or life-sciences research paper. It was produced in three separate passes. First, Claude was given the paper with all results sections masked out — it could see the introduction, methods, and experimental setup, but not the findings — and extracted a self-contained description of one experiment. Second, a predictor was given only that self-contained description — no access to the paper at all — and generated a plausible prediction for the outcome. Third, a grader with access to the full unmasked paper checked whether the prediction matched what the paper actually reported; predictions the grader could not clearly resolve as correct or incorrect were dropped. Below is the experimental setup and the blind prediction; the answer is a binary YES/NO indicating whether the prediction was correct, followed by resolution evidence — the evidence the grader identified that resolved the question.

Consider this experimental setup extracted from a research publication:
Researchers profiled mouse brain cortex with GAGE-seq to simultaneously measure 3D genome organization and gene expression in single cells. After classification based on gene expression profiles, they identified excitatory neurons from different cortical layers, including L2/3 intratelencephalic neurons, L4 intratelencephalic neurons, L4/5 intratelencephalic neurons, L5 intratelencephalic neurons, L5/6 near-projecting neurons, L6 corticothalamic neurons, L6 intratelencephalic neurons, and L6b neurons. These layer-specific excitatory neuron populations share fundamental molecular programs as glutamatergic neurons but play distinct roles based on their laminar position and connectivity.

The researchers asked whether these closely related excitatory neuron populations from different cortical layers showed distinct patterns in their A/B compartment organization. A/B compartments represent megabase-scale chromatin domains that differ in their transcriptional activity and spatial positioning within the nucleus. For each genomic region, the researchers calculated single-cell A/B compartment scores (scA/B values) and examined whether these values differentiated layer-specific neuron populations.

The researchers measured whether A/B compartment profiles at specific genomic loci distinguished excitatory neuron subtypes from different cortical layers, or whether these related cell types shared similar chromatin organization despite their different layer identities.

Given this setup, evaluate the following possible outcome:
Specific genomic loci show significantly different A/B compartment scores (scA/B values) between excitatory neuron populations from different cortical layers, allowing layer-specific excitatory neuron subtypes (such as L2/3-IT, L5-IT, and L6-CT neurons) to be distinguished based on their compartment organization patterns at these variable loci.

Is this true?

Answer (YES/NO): YES